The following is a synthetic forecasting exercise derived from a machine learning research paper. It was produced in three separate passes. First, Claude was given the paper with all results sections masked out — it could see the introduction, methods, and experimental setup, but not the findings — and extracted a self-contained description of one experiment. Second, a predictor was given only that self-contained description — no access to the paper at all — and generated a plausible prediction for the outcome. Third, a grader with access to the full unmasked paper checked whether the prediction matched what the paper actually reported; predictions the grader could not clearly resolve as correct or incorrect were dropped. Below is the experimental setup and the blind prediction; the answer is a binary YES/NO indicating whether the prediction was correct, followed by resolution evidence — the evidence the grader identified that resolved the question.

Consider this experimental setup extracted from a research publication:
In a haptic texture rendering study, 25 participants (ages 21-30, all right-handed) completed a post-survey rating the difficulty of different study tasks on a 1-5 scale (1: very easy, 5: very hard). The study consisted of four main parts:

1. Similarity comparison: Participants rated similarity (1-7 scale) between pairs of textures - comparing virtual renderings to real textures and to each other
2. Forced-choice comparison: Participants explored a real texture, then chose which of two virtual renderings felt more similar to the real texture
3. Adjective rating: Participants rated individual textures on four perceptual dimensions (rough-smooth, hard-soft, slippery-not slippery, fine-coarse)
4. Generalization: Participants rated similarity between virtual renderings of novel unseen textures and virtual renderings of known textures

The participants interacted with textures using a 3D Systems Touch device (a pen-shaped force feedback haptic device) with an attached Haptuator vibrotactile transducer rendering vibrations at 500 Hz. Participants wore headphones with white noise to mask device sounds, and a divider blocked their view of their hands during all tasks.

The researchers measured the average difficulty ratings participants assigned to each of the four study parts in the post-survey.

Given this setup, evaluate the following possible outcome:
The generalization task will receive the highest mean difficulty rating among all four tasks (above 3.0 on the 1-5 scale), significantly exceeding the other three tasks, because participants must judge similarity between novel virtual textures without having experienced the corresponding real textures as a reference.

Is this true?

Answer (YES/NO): NO